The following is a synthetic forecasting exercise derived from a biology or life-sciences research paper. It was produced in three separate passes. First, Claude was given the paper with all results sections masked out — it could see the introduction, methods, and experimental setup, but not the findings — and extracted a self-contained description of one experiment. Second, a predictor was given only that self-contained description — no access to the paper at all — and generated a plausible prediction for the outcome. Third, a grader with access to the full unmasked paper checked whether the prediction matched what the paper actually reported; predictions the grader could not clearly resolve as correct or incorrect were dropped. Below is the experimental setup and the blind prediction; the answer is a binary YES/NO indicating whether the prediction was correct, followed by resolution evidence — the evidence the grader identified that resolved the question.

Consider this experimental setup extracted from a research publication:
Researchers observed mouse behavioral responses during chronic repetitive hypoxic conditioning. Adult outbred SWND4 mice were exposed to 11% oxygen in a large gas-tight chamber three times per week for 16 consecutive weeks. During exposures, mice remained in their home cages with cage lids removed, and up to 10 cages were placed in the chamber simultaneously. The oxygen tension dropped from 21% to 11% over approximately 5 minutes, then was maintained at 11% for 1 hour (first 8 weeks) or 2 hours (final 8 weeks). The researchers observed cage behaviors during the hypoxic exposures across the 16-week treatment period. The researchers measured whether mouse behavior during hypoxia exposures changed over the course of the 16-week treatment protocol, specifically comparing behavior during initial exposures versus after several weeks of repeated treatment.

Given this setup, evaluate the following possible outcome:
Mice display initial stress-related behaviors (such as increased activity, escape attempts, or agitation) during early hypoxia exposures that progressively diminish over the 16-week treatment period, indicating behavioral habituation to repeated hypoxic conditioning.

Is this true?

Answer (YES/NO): NO